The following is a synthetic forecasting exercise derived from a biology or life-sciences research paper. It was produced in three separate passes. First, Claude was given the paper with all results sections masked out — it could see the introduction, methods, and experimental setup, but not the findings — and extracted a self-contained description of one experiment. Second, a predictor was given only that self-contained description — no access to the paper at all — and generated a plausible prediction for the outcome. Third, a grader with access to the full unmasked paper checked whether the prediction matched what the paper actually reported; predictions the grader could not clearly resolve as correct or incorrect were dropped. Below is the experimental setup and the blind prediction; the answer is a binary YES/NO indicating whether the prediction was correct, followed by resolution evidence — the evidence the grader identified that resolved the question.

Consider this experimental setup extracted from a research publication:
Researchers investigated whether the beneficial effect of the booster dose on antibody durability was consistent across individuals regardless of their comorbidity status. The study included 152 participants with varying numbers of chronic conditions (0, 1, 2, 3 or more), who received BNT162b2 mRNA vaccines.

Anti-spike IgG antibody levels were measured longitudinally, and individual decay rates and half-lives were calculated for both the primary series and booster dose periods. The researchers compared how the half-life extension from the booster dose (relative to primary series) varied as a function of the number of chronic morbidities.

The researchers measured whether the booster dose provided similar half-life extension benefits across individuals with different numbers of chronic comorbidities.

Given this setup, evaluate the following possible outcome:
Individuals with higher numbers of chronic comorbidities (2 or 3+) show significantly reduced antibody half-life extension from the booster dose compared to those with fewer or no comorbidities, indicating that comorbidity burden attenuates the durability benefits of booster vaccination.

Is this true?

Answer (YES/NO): NO